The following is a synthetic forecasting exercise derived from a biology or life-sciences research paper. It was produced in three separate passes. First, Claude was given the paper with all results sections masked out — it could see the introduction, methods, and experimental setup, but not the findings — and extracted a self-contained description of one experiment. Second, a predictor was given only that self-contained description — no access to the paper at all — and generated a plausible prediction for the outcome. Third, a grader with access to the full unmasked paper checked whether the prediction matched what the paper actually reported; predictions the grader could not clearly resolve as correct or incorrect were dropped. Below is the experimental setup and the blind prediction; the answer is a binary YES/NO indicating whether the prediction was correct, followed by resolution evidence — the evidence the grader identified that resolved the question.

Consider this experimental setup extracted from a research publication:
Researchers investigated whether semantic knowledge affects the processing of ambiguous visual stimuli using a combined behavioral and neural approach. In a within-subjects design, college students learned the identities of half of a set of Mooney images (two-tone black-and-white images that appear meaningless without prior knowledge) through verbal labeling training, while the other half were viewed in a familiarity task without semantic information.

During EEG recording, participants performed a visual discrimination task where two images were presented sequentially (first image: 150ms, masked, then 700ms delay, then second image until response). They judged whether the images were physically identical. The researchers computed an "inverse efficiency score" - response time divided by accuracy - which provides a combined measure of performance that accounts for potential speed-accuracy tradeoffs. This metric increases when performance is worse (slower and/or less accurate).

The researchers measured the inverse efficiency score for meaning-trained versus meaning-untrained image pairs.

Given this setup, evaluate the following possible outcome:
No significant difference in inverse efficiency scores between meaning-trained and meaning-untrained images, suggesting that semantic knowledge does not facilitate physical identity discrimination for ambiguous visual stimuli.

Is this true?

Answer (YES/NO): NO